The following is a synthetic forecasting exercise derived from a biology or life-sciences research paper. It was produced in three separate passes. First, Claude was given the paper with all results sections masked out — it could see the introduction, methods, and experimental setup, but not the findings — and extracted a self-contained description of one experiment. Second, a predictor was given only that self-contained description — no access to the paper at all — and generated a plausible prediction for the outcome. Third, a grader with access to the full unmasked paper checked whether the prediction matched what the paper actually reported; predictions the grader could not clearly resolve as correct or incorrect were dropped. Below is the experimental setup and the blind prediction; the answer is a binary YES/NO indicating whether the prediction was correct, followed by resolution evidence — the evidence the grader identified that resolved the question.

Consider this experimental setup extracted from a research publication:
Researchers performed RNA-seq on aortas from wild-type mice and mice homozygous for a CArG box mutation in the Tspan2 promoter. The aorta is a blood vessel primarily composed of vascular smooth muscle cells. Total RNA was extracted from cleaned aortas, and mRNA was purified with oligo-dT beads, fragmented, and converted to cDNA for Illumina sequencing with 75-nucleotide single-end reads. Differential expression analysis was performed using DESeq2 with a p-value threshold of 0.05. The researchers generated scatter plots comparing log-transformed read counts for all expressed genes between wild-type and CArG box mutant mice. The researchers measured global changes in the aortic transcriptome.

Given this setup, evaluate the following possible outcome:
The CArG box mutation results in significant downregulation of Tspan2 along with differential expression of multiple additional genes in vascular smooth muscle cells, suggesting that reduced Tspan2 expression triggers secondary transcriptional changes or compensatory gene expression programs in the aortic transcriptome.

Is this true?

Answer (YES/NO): NO